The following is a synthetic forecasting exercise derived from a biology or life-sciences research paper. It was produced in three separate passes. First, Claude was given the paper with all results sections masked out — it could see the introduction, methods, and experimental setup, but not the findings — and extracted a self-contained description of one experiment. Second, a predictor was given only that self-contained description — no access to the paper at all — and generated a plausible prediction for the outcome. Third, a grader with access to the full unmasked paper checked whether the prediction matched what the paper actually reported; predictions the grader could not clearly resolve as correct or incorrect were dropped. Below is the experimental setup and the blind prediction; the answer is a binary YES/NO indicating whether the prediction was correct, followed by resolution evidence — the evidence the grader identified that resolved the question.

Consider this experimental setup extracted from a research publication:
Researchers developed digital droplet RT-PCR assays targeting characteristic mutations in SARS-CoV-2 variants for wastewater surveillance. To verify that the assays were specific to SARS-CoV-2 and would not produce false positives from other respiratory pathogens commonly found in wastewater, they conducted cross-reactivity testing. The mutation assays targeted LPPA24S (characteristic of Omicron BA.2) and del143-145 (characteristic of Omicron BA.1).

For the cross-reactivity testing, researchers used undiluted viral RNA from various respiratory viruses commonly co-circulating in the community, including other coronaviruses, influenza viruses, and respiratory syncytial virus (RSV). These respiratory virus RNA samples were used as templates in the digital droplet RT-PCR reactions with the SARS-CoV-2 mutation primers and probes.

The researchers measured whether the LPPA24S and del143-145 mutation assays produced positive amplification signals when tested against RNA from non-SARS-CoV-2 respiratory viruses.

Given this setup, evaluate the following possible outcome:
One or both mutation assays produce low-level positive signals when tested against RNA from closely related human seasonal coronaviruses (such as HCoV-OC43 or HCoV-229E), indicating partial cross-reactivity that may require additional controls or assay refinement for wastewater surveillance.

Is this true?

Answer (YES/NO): NO